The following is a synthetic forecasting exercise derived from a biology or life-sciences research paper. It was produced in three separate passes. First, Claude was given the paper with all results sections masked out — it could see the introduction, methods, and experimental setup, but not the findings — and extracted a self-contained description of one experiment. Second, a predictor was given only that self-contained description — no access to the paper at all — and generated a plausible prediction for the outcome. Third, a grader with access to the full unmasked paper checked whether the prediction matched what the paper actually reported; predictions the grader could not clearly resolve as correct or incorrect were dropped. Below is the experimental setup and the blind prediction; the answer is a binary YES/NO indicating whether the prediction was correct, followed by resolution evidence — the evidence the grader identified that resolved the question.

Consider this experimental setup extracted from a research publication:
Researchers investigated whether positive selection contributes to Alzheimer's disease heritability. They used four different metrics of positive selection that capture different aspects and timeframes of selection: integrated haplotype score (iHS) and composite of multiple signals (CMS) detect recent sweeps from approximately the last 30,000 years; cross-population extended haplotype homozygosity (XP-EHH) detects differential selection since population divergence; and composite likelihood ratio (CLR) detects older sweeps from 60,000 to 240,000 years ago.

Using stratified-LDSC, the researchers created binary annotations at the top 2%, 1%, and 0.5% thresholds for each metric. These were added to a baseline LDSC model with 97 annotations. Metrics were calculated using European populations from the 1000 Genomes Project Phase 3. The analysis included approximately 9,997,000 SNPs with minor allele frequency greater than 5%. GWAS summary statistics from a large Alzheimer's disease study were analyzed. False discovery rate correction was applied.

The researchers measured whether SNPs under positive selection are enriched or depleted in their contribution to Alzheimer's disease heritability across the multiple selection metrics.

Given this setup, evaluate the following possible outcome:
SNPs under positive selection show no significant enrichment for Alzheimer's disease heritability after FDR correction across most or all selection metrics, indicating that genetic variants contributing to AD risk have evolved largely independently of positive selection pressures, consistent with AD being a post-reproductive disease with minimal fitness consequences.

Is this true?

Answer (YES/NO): YES